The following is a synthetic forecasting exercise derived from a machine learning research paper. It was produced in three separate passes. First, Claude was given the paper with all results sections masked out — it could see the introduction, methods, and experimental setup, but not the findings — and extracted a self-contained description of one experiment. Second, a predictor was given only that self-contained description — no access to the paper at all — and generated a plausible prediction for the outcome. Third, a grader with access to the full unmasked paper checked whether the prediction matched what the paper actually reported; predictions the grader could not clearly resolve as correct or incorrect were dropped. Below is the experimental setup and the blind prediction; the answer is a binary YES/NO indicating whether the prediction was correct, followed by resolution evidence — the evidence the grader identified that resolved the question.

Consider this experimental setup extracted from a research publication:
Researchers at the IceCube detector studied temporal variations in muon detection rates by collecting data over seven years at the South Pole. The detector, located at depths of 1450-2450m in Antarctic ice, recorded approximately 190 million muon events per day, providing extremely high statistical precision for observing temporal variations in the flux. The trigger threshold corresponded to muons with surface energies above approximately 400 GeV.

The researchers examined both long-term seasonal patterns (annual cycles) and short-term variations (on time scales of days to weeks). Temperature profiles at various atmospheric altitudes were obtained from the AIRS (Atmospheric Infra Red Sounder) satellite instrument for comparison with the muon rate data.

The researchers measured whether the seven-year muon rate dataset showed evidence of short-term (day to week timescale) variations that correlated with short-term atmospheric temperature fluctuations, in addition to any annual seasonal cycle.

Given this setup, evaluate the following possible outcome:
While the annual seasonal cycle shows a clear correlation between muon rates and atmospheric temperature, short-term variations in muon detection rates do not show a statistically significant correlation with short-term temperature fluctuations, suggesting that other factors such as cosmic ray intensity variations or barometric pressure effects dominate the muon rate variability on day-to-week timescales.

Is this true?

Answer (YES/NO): NO